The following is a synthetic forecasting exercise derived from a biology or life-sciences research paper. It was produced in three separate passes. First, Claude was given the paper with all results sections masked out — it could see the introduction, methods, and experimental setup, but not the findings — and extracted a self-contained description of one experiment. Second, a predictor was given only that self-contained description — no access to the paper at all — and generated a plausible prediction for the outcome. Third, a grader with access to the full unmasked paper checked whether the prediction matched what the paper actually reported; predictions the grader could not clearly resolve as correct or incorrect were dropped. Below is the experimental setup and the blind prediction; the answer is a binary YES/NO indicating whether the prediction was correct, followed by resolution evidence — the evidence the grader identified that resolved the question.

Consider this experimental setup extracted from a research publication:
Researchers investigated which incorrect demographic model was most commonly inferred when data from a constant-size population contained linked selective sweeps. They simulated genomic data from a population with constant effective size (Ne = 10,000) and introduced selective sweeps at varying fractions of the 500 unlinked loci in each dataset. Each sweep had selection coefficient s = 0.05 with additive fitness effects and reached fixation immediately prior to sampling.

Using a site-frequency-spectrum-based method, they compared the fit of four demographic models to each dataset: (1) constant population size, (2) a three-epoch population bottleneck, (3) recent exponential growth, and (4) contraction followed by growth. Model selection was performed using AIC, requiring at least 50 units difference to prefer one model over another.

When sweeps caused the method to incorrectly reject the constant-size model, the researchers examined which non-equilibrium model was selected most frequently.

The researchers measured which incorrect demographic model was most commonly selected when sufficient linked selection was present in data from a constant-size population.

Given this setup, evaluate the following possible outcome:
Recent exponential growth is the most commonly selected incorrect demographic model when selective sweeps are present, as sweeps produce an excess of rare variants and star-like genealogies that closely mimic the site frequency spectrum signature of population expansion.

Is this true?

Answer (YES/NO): NO